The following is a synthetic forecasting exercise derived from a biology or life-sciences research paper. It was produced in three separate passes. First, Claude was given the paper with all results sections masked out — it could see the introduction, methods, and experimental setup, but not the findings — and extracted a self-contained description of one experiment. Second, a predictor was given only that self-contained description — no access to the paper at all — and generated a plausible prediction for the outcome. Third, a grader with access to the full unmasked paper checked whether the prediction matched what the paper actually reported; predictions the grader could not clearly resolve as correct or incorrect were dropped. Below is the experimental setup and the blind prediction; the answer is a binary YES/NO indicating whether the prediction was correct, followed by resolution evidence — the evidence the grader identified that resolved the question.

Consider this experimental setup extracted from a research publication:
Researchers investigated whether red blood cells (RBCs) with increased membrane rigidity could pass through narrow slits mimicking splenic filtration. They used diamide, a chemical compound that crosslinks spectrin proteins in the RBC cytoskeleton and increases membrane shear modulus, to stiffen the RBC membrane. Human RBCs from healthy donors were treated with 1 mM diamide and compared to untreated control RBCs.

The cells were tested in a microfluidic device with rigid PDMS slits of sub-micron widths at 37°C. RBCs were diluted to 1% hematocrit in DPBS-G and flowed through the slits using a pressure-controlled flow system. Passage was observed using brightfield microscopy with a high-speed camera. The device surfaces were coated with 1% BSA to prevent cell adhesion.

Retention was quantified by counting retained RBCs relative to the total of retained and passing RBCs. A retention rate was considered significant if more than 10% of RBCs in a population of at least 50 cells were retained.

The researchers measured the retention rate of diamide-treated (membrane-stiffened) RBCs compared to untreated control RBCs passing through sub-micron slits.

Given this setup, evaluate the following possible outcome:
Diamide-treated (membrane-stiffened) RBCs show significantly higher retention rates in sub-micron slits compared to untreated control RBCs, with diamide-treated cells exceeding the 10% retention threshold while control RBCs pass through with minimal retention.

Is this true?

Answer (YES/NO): NO